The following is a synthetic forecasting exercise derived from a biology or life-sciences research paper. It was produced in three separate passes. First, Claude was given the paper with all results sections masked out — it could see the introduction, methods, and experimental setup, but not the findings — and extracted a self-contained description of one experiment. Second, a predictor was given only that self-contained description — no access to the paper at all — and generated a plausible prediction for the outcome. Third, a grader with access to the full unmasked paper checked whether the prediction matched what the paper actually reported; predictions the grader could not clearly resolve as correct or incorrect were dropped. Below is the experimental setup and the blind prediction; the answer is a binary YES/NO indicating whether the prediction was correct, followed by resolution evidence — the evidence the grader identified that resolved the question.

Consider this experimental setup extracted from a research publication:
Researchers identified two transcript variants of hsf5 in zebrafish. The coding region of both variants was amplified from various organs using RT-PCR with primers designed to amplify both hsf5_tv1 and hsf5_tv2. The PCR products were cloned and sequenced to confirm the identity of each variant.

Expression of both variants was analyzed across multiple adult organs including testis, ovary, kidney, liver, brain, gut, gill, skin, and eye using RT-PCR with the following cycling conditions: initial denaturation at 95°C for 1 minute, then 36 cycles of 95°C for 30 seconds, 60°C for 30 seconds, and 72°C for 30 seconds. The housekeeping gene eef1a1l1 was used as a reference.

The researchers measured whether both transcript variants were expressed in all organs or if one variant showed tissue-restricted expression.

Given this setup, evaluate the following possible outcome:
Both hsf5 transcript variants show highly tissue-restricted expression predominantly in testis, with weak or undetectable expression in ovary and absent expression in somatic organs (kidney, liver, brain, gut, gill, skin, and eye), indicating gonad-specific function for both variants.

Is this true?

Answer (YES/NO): NO